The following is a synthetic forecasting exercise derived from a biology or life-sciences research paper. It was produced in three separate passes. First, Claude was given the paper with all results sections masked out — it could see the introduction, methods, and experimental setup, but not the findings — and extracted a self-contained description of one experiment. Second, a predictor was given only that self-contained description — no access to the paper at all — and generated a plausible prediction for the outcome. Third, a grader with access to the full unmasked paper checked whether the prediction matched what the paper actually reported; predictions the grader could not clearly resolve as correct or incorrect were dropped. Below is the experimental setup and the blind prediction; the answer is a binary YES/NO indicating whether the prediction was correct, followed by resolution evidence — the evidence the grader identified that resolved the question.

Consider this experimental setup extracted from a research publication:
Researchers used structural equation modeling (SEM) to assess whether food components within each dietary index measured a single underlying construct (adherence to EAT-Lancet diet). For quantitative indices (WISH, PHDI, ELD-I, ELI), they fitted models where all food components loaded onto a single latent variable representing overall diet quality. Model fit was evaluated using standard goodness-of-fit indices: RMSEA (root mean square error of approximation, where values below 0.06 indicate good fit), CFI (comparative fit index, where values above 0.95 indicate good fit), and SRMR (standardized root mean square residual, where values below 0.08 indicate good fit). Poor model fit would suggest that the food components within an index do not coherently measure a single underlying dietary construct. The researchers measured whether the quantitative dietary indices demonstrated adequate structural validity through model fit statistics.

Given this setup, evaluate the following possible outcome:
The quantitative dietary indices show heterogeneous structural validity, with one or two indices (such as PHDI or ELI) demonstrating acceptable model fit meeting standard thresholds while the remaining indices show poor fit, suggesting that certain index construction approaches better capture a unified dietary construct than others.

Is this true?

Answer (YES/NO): NO